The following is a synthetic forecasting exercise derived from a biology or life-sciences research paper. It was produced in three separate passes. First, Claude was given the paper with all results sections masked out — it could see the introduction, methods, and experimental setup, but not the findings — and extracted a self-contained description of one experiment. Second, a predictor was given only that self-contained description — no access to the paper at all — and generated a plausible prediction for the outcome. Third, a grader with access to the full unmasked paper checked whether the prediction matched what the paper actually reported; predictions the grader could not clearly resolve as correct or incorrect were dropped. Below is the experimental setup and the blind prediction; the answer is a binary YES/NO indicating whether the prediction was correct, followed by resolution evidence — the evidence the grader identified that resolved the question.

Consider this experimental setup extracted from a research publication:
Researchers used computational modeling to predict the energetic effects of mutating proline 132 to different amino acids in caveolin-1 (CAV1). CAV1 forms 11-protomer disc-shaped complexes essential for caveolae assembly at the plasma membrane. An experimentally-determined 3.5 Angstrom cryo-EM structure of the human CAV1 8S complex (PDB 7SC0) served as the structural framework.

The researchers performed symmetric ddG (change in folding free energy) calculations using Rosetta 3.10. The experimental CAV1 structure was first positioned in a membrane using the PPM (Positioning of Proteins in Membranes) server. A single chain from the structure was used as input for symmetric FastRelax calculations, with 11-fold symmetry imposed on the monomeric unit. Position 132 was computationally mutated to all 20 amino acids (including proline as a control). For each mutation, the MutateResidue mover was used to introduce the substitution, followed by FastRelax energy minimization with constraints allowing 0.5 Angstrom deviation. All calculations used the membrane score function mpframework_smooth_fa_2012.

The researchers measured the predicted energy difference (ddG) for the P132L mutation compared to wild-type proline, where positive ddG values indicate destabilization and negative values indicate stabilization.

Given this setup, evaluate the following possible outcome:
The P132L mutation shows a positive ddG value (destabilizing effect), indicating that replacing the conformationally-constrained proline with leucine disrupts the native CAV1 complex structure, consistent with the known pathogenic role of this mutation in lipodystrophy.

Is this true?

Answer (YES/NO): YES